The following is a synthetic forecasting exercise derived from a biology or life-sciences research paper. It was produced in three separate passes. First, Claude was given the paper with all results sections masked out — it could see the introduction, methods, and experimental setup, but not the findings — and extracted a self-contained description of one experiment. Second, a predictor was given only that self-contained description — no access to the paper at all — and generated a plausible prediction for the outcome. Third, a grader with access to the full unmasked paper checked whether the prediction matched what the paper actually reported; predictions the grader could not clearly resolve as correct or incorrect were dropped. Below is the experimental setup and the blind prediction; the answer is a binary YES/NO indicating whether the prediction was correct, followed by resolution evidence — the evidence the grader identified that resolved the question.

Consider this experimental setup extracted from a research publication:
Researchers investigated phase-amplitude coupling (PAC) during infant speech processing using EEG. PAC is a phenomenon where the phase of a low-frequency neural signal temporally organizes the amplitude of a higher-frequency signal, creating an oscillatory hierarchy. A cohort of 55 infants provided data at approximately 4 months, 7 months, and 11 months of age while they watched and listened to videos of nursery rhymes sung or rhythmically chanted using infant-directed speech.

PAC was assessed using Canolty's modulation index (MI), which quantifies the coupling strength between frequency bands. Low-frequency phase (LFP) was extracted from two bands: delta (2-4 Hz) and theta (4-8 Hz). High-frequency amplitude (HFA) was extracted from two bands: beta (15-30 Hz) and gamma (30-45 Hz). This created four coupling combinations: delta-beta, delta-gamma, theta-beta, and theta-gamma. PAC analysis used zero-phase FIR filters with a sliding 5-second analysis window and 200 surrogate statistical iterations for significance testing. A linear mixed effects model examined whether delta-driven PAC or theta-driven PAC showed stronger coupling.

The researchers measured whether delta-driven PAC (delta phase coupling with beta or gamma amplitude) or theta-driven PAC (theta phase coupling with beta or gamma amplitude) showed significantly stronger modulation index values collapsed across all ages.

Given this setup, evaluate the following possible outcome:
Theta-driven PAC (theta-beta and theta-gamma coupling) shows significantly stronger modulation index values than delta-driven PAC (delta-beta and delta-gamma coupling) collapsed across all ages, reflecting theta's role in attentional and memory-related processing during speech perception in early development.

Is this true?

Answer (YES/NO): NO